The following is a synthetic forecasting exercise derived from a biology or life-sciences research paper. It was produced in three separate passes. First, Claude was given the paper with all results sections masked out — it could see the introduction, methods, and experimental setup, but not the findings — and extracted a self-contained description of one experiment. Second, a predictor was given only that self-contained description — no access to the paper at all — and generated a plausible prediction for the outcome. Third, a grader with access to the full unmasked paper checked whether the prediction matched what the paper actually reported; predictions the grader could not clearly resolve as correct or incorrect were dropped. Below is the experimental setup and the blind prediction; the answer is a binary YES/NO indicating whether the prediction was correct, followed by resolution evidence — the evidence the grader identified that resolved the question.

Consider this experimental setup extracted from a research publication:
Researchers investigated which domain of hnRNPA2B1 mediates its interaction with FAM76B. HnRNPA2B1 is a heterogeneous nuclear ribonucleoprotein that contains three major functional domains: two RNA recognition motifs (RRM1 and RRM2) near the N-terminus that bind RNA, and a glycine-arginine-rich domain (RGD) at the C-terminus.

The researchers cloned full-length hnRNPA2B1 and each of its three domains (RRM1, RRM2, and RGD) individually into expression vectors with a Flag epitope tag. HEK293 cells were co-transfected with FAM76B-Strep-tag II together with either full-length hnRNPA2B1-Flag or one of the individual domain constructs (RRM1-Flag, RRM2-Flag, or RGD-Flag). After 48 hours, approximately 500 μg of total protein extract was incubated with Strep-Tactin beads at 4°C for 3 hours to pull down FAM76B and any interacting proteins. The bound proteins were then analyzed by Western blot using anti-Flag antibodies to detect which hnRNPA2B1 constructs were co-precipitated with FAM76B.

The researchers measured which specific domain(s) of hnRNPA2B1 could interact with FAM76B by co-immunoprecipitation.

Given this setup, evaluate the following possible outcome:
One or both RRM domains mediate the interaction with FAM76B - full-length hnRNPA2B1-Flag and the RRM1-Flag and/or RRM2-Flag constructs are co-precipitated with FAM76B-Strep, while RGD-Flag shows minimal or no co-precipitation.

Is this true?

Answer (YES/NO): NO